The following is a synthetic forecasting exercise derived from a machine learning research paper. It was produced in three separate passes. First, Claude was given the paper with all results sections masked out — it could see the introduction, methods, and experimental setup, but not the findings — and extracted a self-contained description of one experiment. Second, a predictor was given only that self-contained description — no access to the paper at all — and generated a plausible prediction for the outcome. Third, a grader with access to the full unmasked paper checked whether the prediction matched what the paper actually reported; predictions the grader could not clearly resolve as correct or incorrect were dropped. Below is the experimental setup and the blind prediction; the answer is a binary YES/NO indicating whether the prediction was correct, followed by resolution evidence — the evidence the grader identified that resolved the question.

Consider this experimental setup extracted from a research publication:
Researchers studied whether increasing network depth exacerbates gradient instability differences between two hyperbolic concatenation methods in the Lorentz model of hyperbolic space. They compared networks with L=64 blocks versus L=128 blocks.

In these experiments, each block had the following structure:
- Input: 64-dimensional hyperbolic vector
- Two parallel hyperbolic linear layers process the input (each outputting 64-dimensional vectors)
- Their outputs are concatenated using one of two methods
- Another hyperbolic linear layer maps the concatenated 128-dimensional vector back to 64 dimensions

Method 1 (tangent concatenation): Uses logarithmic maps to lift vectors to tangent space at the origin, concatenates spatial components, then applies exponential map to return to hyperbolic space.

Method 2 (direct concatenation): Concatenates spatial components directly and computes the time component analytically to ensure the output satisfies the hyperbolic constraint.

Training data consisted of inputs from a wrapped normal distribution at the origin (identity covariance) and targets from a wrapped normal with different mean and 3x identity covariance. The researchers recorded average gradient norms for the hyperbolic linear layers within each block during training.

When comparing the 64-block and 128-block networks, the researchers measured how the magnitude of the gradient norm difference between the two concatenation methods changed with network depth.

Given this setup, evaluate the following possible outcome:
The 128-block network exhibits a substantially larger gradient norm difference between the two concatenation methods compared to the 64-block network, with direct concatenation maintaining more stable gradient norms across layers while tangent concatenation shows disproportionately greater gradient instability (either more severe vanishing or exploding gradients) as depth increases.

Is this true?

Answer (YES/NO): YES